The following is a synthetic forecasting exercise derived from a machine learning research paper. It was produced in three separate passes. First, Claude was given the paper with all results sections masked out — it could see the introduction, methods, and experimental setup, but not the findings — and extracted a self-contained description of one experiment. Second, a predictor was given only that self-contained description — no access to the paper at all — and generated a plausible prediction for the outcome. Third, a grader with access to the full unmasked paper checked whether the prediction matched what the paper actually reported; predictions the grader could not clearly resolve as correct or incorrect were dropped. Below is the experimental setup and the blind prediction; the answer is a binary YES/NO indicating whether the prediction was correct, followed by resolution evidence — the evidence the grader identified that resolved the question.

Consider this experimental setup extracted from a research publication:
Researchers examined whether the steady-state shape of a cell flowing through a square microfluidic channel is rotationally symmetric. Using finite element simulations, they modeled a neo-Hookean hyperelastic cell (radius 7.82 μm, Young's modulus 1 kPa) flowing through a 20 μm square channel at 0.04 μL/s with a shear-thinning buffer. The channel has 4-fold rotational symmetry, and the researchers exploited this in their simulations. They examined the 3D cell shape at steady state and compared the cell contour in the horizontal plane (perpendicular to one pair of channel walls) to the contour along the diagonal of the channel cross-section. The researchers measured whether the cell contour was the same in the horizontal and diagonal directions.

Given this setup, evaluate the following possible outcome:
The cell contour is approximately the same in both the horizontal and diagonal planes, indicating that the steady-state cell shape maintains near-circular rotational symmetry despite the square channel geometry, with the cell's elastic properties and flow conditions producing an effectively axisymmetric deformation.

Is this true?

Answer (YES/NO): NO